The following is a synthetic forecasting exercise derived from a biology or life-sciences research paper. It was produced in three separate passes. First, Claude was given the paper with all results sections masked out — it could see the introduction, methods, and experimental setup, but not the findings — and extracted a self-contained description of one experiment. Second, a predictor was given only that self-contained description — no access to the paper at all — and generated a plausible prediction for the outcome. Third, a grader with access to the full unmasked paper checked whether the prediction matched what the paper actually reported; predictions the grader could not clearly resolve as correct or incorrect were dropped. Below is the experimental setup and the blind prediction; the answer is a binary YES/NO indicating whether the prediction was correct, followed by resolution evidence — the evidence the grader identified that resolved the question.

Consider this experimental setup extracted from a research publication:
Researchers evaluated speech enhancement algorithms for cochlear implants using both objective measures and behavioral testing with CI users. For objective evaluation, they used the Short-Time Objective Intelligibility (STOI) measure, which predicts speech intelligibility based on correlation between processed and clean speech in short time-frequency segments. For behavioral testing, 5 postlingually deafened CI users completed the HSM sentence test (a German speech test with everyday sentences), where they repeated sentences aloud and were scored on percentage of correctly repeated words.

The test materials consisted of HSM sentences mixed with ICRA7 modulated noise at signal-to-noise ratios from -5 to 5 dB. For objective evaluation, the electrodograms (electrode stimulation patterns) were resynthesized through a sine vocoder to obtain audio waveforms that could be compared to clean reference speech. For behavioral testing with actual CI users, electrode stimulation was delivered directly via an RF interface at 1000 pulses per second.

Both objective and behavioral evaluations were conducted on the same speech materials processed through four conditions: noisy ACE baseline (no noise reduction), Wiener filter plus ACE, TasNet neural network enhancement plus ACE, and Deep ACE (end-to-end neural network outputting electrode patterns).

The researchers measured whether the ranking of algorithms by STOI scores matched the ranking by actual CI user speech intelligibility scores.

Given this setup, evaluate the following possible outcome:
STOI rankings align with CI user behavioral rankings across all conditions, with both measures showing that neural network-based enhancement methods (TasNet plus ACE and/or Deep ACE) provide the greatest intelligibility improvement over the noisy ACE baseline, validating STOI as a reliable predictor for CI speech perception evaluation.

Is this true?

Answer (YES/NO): NO